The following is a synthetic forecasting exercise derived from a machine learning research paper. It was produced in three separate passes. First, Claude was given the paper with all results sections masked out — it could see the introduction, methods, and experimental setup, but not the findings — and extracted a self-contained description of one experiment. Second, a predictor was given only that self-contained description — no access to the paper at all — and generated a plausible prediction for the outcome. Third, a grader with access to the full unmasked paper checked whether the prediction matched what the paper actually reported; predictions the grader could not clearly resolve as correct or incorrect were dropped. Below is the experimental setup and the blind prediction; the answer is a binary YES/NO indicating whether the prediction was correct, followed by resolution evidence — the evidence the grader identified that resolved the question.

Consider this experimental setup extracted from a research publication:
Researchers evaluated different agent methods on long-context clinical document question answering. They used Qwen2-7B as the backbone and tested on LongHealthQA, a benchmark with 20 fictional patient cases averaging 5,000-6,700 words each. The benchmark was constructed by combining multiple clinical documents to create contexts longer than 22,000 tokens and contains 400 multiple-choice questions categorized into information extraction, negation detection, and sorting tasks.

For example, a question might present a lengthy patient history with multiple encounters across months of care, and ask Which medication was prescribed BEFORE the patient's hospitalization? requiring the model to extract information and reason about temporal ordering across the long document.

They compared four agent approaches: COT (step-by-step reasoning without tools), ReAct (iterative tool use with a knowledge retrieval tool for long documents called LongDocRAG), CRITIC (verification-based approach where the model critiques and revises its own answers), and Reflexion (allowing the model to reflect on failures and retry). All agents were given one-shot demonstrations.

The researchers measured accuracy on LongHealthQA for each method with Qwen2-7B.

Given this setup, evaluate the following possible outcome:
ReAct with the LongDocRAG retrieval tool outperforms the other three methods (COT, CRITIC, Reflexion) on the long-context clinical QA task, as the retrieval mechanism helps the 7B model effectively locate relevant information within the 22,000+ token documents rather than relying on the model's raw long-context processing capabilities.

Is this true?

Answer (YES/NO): NO